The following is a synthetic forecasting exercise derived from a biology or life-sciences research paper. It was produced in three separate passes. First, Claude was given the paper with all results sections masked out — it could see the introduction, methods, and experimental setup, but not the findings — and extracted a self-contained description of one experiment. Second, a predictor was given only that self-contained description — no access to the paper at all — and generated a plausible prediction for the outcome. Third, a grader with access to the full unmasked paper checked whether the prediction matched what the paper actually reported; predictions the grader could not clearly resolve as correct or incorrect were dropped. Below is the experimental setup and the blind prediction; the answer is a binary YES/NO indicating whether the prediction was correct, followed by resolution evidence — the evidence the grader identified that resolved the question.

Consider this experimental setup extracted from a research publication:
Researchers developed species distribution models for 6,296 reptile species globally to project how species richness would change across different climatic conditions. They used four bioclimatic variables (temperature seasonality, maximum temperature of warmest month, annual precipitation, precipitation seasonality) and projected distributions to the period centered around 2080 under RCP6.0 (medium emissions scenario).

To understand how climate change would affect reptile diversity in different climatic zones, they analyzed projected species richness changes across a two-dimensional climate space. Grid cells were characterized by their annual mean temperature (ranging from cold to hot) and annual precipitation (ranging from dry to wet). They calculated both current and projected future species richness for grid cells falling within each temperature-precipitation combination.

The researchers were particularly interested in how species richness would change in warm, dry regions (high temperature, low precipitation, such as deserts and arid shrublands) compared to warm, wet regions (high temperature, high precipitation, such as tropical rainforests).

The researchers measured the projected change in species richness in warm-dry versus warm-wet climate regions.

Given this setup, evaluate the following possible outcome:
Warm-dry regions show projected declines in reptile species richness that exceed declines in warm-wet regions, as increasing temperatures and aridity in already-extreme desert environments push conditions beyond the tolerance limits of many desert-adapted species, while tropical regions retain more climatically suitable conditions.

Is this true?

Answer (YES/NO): NO